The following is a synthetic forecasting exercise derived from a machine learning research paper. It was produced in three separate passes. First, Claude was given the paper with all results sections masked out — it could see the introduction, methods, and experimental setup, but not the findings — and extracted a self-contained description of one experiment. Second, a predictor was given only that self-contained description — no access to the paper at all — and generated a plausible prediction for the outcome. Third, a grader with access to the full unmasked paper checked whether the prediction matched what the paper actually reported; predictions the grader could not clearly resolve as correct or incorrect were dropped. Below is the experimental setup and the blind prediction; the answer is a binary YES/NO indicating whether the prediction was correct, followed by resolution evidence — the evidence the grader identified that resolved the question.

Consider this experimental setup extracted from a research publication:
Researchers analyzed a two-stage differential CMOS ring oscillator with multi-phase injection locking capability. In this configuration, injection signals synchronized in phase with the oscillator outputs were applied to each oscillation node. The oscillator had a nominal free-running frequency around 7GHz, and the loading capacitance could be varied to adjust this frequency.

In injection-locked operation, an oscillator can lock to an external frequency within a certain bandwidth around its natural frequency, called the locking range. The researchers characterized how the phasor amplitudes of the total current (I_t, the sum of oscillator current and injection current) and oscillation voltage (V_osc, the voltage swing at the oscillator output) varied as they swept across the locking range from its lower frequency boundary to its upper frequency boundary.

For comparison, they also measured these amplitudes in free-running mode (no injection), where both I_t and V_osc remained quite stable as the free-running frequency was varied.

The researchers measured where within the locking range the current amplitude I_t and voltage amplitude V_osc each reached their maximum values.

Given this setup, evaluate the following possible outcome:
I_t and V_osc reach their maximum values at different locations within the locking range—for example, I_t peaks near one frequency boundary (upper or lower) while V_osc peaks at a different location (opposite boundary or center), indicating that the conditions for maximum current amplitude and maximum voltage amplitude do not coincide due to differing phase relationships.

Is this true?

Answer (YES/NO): YES